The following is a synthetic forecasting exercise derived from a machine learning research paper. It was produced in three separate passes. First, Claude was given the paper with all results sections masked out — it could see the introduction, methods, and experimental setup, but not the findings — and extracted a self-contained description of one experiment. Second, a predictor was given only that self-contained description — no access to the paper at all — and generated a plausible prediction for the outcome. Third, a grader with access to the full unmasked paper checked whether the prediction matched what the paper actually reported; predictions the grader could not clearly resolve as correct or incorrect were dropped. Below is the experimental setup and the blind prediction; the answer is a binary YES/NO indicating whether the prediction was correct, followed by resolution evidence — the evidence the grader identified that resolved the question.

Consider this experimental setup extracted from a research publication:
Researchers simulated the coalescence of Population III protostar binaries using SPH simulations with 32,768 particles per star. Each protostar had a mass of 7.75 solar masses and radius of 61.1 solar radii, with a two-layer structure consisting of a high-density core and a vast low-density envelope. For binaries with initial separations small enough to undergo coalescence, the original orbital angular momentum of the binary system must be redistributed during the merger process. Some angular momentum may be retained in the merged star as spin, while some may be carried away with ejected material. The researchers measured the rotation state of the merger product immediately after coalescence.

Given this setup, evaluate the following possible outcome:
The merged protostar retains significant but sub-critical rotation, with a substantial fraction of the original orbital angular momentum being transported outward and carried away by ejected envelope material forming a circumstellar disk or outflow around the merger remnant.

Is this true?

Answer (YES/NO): NO